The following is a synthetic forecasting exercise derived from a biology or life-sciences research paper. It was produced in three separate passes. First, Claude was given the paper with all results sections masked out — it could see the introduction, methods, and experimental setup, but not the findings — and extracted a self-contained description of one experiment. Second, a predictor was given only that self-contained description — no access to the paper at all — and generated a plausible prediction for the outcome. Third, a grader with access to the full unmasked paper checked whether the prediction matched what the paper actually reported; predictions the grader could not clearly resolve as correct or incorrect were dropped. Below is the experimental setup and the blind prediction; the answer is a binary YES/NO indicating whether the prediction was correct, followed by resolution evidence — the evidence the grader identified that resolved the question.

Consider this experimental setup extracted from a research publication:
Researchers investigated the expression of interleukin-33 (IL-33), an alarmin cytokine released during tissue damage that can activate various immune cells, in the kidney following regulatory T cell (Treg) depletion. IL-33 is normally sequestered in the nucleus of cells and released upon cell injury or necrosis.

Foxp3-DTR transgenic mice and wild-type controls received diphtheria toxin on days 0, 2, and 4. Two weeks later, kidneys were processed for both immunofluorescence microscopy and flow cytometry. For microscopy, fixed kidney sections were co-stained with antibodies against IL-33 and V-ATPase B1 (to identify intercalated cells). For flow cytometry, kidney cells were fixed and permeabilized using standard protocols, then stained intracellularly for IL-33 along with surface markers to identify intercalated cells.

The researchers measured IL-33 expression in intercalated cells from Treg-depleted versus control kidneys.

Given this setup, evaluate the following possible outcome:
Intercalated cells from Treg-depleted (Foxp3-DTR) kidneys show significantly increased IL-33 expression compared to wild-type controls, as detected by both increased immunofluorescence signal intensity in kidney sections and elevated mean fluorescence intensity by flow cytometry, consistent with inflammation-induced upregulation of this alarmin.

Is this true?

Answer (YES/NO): YES